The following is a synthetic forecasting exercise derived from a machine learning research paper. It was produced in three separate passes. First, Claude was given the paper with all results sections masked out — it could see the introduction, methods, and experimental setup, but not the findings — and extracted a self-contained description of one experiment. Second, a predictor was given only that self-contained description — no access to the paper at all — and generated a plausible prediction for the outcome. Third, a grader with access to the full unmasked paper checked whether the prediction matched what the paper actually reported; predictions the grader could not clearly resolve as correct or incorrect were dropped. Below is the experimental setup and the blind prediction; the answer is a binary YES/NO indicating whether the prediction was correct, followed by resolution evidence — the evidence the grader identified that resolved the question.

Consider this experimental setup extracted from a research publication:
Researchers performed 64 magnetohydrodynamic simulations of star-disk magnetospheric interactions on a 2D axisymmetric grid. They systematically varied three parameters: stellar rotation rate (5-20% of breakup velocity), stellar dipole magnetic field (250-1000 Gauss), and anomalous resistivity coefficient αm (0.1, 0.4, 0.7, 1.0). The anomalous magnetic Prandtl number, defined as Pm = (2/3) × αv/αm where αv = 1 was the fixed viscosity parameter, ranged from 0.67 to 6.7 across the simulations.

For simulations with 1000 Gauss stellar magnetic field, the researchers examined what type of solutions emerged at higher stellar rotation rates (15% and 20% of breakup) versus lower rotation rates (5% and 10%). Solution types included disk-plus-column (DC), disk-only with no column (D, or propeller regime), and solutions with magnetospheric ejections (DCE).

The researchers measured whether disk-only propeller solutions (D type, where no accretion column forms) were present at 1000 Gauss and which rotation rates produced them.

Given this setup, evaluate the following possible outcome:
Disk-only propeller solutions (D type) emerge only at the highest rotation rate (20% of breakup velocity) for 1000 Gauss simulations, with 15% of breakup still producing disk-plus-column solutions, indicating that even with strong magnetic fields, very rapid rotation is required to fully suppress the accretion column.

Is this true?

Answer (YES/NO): NO